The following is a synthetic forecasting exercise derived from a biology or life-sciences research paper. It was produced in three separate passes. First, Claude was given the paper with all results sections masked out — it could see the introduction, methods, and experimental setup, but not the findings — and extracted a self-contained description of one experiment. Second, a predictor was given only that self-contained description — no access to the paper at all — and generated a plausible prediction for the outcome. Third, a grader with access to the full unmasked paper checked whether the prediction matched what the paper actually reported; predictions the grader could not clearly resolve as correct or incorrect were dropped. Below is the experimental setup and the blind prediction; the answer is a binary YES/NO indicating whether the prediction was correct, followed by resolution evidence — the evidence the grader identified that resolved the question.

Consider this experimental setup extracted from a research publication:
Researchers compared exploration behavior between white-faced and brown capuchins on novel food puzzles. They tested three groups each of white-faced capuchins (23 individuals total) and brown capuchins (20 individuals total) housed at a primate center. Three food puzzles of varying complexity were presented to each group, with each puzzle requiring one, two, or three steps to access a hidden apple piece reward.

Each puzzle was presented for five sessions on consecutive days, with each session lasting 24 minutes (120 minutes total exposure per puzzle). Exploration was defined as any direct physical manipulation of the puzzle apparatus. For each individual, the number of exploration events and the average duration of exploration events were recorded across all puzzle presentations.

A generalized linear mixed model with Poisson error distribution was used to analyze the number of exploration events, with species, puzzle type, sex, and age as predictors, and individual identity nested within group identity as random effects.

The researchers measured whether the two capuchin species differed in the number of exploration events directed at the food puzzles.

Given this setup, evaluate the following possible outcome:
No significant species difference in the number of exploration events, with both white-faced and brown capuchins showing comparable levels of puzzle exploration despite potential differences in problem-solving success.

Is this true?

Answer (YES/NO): YES